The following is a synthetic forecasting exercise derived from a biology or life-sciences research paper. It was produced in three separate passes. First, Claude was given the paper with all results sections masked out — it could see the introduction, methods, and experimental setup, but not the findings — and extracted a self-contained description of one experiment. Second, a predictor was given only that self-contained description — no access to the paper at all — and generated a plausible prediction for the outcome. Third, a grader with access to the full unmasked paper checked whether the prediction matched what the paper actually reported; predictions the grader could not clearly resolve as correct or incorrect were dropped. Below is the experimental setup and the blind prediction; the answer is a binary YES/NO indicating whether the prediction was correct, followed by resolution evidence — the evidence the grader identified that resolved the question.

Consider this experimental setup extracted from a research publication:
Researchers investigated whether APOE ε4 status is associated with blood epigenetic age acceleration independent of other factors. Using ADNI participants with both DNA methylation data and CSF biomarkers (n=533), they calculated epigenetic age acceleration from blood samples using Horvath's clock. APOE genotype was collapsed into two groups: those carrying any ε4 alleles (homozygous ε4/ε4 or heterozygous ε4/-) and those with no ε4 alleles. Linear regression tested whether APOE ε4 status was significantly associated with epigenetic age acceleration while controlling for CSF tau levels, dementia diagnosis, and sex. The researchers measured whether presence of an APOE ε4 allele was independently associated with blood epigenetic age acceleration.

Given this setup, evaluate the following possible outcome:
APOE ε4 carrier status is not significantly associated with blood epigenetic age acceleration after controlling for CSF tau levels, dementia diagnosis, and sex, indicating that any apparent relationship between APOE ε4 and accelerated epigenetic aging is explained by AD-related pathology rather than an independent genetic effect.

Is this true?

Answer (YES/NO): NO